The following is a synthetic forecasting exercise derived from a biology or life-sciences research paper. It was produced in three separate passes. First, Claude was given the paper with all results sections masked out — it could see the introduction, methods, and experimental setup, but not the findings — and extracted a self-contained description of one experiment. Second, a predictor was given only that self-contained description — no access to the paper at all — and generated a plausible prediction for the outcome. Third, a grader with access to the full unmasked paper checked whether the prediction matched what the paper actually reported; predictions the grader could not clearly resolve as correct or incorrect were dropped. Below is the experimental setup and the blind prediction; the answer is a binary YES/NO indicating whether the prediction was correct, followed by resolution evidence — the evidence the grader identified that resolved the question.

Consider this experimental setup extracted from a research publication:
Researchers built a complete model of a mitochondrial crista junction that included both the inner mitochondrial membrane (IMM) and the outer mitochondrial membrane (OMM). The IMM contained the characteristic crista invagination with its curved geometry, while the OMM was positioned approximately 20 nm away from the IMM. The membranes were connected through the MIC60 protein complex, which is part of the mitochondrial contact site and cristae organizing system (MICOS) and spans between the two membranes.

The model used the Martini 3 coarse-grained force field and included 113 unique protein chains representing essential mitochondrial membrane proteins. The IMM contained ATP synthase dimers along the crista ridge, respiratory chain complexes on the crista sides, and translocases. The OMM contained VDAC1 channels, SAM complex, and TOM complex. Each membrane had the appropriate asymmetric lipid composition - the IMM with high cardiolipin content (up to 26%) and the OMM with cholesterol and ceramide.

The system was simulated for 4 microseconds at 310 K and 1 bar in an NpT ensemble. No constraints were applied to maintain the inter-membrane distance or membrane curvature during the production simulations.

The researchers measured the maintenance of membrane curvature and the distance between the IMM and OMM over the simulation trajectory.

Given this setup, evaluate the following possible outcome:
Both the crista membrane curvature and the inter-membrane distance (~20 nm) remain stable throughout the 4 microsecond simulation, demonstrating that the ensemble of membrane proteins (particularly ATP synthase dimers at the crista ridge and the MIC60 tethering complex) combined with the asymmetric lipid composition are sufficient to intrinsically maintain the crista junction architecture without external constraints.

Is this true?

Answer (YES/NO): NO